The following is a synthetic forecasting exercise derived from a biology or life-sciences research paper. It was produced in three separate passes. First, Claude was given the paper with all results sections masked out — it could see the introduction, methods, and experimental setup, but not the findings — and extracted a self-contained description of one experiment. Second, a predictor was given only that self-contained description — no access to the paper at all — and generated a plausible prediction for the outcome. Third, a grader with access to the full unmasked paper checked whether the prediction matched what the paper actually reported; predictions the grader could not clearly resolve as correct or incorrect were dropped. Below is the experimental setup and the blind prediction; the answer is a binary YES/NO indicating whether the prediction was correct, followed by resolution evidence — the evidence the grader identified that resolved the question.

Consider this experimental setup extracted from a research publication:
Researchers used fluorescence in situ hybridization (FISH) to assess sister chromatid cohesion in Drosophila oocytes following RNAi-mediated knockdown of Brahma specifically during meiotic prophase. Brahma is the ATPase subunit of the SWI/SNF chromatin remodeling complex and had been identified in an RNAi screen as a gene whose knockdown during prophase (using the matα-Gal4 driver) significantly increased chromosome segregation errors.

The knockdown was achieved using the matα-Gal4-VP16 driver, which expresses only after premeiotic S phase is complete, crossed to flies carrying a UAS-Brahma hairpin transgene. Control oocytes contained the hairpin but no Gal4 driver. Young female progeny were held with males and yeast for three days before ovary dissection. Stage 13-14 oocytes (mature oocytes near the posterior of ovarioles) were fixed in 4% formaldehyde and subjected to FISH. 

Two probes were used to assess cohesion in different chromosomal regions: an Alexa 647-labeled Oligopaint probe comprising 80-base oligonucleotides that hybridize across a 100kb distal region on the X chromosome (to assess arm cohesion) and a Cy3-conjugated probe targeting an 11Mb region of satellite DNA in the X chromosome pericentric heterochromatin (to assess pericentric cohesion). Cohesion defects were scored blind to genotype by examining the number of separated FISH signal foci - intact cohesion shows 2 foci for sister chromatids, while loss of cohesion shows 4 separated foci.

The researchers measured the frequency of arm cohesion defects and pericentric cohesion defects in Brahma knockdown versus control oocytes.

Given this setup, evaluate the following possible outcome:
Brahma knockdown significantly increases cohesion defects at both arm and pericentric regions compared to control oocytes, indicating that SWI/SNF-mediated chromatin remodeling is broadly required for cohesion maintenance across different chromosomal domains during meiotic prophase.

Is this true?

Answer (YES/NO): NO